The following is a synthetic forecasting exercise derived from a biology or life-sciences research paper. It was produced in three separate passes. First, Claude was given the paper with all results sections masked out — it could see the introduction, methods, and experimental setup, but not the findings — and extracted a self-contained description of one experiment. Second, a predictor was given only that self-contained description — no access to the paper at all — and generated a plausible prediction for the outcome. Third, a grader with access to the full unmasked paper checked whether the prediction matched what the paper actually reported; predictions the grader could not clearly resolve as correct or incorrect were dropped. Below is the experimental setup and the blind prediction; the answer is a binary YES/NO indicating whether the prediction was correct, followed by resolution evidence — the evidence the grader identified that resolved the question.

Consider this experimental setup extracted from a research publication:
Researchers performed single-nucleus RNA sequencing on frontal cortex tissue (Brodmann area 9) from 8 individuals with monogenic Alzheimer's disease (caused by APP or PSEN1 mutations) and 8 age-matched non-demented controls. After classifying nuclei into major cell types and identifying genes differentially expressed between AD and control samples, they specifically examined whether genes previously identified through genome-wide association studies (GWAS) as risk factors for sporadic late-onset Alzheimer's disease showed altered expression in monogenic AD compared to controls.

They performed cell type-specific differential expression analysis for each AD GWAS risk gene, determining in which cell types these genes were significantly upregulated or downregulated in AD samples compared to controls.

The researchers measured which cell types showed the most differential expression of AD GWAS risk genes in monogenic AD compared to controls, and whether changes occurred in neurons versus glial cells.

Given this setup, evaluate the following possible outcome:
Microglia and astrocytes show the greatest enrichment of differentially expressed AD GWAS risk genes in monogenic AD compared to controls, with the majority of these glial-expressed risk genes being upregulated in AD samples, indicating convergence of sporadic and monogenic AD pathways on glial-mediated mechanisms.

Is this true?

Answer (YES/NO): NO